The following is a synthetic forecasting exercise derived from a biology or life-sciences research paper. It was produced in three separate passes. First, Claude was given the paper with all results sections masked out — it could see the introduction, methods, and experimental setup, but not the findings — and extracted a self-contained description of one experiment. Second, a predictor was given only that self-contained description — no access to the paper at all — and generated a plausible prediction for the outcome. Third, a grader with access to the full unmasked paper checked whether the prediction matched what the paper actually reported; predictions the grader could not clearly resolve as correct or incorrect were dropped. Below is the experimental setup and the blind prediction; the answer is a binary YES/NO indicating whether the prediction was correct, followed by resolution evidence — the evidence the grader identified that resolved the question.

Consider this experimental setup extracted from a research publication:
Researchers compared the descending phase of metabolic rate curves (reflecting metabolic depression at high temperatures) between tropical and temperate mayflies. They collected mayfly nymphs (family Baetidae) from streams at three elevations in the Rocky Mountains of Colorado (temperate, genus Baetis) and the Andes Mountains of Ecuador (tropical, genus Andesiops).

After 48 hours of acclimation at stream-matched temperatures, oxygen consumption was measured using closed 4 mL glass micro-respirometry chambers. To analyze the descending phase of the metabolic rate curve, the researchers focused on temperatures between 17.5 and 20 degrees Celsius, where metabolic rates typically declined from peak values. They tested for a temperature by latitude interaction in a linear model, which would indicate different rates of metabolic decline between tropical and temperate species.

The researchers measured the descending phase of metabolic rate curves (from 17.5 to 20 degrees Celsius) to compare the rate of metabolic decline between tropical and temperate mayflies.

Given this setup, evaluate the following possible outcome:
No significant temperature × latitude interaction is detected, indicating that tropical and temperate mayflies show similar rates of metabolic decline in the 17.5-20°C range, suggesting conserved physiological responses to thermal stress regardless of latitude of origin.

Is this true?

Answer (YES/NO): NO